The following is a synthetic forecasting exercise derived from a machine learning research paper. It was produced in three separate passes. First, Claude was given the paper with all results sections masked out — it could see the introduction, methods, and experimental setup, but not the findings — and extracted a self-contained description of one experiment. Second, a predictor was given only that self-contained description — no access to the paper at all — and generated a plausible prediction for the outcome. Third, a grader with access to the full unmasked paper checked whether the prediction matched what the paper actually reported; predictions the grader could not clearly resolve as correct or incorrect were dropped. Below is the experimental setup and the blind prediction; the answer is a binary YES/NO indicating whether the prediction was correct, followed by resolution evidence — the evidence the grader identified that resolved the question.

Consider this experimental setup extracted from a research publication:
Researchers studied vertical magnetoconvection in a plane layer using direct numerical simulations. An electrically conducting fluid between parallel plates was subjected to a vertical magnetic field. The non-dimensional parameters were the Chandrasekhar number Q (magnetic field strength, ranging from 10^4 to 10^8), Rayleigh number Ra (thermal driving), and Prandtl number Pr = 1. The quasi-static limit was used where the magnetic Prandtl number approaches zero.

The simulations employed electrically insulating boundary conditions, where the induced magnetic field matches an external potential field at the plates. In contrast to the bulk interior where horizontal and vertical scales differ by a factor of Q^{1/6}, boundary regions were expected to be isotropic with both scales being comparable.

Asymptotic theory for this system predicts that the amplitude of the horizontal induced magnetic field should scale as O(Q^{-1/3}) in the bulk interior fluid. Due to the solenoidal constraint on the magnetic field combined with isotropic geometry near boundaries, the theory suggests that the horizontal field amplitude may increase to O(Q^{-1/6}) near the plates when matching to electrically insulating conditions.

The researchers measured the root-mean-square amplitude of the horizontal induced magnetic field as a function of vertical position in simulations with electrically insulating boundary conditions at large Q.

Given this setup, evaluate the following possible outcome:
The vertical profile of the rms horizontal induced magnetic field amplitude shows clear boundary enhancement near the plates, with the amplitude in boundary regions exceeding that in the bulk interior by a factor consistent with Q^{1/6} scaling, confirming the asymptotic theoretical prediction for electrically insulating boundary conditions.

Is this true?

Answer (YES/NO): YES